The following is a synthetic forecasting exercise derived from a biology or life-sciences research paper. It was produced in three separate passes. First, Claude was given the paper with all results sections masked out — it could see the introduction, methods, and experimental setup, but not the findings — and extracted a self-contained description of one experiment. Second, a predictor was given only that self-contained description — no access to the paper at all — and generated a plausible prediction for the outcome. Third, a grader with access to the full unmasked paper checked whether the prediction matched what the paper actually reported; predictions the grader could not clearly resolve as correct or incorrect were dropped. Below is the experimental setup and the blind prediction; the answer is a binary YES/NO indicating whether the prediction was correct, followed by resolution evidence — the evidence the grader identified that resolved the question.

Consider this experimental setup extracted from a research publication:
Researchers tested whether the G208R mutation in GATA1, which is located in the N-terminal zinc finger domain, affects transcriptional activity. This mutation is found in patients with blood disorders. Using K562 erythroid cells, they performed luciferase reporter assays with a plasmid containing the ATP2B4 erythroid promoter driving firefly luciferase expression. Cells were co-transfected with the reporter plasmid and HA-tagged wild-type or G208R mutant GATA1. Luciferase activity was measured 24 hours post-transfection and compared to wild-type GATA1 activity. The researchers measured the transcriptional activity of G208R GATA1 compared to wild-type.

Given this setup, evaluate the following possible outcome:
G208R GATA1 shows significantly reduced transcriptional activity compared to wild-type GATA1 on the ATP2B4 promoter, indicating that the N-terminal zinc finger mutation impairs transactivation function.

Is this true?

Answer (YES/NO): NO